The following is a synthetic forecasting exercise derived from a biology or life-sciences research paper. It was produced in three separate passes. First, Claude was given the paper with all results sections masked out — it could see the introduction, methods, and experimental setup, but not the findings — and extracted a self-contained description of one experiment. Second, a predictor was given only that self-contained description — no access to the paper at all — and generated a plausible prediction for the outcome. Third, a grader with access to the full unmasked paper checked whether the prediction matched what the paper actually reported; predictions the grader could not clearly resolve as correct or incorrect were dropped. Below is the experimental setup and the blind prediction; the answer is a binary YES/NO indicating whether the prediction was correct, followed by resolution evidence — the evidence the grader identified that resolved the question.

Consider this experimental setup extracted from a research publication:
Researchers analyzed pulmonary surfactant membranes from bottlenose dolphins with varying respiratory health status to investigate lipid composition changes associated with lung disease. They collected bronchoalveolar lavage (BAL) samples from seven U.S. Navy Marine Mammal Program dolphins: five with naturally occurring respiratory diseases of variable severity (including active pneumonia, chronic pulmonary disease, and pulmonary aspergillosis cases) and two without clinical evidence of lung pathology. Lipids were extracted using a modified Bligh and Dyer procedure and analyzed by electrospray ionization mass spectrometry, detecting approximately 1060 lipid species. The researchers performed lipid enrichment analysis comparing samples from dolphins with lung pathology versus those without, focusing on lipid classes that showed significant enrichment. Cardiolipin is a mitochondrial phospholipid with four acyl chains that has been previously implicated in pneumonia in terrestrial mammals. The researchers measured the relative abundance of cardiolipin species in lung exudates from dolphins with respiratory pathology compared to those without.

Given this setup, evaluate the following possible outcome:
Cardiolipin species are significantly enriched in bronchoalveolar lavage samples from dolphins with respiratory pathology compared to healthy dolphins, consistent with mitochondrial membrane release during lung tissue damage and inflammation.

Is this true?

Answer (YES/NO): YES